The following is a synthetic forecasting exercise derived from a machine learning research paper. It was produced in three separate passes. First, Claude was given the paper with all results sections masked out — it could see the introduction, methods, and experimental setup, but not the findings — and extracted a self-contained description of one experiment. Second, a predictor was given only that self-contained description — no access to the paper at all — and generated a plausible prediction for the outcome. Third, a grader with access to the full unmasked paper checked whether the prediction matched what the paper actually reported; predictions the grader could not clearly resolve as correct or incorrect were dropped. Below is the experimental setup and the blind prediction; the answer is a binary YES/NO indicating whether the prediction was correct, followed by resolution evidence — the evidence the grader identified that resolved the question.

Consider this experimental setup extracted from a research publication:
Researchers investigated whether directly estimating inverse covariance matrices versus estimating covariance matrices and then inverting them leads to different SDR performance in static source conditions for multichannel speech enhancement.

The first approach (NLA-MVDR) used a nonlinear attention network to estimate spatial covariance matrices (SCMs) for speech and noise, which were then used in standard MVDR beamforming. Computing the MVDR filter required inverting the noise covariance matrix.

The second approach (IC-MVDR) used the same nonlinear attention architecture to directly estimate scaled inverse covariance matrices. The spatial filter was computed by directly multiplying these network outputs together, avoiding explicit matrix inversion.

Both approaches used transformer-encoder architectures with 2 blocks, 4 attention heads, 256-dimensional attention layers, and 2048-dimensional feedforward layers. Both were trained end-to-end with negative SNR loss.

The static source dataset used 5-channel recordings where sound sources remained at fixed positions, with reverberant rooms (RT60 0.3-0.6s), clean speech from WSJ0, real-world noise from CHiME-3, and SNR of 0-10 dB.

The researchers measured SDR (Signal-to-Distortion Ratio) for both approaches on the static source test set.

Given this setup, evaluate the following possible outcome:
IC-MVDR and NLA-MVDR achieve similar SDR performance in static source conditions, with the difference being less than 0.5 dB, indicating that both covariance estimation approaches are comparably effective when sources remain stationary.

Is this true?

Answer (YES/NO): YES